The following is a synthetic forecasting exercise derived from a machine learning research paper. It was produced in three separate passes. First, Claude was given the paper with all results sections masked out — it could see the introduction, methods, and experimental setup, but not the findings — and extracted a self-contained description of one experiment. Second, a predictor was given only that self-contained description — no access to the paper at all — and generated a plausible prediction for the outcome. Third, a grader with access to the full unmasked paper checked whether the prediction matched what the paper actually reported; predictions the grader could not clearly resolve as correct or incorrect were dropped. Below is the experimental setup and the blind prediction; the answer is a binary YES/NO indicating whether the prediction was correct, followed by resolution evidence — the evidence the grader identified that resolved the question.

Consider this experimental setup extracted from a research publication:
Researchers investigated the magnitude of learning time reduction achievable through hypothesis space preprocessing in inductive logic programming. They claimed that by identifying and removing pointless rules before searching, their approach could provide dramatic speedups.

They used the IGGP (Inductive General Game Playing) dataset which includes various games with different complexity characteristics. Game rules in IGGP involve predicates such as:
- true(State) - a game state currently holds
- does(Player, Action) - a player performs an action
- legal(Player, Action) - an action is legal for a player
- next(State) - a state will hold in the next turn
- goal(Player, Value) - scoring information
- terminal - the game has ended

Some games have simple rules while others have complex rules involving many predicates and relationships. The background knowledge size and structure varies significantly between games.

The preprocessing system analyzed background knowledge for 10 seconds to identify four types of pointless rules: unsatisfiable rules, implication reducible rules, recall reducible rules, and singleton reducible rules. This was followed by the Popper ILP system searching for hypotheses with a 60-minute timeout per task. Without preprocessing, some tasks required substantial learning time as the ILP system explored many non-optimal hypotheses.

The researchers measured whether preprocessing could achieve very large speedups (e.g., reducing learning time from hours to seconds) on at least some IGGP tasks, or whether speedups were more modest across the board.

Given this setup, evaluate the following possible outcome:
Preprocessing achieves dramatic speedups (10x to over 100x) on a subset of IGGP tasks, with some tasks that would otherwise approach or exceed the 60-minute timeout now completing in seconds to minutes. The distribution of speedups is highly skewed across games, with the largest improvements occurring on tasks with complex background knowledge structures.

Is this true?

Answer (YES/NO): YES